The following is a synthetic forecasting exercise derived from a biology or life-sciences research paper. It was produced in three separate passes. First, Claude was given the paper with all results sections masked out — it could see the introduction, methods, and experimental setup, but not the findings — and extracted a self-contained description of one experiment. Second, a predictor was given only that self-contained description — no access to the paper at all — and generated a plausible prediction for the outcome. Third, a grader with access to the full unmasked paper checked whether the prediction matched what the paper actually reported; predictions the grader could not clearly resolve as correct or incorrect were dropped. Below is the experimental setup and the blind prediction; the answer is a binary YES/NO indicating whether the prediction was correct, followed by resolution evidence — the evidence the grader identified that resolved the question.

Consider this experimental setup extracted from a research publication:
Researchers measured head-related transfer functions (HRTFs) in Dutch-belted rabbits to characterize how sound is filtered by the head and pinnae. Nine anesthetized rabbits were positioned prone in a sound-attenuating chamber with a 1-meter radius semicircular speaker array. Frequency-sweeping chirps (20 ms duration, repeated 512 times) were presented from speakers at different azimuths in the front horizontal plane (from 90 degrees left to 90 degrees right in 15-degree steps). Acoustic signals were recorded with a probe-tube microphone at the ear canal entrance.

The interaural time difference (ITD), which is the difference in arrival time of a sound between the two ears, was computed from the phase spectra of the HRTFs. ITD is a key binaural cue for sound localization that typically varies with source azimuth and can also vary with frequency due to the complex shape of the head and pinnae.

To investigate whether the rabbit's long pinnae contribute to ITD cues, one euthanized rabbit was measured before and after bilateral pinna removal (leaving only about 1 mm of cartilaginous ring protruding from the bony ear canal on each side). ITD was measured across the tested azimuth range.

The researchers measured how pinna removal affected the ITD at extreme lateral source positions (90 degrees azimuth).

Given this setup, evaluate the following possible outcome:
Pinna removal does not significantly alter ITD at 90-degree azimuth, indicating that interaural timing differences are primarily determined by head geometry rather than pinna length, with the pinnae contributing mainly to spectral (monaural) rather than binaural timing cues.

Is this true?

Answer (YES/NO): YES